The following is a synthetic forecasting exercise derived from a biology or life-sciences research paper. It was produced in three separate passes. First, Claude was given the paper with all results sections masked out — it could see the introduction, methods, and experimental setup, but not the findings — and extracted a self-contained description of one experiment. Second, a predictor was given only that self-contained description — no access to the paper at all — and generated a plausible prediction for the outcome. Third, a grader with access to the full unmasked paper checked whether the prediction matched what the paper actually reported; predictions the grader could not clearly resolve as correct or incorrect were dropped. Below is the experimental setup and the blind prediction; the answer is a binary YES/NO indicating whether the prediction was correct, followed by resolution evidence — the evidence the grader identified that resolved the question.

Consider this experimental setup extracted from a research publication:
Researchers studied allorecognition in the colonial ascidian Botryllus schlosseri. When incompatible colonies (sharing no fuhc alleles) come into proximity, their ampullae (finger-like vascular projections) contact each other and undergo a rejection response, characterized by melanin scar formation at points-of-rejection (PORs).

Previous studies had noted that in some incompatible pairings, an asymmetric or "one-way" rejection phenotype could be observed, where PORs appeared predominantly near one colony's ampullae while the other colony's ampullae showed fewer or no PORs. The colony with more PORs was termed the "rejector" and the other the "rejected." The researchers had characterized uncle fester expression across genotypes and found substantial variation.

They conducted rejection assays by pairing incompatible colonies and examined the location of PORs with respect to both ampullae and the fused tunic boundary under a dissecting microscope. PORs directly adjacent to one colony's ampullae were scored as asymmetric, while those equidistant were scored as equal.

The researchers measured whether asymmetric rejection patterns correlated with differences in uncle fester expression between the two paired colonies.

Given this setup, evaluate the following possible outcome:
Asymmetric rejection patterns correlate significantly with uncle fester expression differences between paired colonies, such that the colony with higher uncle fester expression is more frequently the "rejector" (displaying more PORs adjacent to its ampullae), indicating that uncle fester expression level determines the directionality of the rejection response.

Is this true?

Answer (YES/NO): YES